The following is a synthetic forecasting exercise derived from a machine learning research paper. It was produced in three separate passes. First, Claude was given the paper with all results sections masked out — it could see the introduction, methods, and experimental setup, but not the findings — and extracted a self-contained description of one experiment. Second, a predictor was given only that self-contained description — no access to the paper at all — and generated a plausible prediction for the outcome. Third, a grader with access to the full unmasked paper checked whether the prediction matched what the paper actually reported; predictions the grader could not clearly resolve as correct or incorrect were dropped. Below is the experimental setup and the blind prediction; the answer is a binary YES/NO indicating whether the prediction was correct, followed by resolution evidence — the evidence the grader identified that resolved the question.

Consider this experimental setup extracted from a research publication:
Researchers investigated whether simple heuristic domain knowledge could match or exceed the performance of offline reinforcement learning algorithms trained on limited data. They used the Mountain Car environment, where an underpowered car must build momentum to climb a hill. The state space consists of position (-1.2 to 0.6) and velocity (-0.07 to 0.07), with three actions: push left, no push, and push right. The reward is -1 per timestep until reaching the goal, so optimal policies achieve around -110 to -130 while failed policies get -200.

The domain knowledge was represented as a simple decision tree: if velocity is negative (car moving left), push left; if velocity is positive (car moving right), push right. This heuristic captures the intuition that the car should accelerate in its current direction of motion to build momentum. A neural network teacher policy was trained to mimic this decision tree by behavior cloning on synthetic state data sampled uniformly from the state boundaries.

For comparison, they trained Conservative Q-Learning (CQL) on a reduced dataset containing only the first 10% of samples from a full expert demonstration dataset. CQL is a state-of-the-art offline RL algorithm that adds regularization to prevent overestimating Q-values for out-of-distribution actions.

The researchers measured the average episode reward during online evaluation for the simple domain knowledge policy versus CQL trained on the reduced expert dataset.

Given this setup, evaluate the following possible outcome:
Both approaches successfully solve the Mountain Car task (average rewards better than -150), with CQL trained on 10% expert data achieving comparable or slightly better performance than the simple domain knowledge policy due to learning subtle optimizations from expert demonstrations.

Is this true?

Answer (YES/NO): NO